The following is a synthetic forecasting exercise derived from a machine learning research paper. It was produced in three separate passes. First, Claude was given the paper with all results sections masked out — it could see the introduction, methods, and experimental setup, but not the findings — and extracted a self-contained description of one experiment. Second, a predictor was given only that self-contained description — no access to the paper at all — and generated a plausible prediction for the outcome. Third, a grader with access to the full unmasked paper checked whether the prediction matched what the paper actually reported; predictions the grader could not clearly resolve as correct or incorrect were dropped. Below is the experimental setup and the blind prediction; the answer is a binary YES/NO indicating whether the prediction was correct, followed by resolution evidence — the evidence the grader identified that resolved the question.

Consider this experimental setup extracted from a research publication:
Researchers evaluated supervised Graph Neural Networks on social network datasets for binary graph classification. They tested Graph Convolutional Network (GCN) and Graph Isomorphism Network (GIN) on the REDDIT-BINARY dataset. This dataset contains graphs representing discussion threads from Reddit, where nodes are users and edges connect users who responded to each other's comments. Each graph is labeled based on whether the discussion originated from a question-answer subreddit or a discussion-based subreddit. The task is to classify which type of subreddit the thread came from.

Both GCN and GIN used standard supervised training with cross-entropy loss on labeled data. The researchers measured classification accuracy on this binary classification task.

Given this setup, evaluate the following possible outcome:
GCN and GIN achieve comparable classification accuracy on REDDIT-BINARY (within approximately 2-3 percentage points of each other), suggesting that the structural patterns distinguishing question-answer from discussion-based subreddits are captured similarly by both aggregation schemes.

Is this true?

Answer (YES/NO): NO